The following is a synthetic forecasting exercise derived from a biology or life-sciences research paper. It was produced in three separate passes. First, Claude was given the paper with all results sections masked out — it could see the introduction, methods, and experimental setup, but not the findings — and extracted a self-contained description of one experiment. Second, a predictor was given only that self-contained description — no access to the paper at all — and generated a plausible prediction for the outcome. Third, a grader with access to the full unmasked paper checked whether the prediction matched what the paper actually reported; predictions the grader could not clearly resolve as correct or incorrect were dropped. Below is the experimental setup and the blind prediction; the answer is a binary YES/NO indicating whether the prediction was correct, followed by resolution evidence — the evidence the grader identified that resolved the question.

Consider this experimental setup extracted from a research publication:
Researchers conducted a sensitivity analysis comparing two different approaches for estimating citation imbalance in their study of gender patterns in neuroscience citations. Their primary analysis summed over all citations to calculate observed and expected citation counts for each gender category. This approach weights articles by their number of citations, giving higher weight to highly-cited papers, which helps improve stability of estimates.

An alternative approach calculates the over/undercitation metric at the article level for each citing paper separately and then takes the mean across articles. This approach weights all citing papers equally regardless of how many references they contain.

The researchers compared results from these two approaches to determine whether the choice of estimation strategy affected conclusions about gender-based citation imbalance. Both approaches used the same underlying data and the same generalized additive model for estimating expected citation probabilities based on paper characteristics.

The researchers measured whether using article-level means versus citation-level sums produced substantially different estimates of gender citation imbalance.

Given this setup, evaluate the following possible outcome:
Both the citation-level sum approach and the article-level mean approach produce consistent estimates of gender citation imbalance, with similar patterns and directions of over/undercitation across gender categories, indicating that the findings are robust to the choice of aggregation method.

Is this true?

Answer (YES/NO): YES